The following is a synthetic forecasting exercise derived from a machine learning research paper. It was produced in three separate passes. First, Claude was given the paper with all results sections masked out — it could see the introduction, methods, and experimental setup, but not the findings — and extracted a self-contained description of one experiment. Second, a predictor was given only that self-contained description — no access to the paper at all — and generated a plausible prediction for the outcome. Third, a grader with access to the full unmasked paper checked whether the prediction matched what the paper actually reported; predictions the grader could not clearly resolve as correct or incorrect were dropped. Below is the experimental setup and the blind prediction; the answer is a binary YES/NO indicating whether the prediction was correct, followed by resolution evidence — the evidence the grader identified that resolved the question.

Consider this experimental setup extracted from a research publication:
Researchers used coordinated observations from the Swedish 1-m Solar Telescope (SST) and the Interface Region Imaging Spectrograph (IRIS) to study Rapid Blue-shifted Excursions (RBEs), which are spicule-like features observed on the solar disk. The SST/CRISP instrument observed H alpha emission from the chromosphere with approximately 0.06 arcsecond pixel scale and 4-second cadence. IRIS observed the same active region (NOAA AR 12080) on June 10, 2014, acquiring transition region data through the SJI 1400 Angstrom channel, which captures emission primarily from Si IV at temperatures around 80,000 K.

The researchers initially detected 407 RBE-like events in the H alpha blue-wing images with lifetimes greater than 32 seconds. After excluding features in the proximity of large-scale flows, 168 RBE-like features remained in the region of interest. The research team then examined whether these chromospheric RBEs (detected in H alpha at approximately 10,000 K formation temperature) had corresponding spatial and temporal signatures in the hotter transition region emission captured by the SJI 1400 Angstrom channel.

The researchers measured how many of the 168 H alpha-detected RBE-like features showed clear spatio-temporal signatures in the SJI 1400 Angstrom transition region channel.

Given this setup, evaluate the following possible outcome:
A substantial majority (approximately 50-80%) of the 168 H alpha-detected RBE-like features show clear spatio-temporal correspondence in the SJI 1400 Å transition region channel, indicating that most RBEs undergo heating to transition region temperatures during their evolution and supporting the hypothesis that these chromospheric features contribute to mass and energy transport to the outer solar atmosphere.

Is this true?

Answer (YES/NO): NO